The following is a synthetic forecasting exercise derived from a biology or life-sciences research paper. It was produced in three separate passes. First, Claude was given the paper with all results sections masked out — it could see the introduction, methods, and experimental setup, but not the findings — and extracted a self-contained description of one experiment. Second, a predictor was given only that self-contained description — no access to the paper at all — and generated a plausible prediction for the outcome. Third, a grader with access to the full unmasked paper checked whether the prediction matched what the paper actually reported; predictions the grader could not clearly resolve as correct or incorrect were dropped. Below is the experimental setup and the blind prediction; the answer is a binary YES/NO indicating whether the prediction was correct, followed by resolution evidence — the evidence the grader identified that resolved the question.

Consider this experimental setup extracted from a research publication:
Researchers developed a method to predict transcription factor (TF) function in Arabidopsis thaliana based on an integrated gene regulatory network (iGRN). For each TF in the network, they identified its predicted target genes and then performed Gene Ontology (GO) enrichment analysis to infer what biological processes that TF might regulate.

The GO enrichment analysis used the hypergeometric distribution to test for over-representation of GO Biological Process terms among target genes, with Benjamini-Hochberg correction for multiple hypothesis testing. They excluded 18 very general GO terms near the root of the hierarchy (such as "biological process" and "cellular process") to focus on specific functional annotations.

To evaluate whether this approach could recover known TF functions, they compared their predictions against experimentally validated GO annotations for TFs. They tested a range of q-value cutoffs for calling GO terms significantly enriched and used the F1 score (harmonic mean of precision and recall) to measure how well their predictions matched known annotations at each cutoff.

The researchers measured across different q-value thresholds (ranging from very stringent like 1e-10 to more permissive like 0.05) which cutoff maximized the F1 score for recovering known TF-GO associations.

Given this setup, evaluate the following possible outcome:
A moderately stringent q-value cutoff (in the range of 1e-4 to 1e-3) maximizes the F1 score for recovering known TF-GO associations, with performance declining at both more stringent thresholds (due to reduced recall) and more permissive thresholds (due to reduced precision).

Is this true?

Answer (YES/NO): YES